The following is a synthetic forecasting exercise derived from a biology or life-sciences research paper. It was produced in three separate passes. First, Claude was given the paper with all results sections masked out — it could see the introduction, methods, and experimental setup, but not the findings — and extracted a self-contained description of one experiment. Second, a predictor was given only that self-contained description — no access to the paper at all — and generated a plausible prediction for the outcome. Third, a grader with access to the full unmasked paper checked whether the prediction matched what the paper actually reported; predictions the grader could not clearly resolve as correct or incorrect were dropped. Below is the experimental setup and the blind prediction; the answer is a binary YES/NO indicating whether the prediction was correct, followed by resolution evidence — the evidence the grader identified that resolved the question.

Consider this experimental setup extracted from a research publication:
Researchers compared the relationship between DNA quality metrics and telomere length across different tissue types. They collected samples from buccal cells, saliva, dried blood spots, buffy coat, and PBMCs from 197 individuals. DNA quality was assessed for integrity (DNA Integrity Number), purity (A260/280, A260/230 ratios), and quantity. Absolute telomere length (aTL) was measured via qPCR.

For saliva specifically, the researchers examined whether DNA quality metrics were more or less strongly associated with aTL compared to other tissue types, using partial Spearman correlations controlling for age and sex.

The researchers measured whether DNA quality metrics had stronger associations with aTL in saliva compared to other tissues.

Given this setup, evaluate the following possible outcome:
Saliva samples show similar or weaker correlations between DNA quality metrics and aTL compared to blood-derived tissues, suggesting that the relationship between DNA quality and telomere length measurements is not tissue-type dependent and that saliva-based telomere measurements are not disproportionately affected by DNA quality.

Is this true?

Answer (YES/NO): NO